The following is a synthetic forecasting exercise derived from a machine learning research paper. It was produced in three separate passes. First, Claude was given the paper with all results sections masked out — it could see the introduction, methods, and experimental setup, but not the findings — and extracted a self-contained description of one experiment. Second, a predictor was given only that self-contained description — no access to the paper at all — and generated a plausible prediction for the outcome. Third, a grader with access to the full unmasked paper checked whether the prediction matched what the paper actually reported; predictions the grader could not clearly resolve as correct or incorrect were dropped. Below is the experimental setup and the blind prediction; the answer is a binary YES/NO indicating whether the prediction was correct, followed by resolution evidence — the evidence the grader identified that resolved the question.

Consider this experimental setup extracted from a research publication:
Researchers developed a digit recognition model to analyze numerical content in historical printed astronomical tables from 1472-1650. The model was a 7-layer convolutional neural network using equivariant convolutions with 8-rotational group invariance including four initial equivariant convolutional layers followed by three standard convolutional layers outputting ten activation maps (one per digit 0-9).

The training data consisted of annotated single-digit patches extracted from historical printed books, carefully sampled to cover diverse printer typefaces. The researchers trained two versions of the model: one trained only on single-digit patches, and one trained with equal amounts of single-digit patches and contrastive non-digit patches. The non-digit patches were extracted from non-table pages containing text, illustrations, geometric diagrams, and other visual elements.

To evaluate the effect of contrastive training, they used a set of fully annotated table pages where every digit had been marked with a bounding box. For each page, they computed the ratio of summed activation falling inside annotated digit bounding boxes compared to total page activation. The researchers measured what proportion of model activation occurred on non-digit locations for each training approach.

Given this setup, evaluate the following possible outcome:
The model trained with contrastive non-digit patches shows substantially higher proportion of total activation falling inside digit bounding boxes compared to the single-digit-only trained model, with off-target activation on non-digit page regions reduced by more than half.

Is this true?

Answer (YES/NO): YES